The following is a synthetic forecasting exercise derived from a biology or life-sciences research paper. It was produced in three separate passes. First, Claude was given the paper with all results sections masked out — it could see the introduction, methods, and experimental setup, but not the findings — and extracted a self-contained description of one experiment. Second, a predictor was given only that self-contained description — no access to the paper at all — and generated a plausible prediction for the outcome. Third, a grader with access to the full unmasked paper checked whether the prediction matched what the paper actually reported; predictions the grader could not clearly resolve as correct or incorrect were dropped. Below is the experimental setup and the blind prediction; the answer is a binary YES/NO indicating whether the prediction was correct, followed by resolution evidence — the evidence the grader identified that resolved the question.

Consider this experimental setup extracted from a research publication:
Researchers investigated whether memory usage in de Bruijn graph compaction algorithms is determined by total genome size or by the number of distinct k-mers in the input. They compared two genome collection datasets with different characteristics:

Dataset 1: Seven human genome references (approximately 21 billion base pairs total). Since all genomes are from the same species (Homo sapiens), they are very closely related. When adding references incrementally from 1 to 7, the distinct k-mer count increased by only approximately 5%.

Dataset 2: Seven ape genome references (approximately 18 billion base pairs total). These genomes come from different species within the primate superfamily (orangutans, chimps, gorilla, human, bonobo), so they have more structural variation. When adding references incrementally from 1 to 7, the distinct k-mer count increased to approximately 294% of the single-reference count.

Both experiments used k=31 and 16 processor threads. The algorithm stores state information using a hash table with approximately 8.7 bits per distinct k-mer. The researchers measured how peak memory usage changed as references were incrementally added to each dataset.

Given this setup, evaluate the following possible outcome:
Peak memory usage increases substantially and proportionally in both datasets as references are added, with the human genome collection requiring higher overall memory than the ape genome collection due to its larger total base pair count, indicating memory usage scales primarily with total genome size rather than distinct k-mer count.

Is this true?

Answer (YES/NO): NO